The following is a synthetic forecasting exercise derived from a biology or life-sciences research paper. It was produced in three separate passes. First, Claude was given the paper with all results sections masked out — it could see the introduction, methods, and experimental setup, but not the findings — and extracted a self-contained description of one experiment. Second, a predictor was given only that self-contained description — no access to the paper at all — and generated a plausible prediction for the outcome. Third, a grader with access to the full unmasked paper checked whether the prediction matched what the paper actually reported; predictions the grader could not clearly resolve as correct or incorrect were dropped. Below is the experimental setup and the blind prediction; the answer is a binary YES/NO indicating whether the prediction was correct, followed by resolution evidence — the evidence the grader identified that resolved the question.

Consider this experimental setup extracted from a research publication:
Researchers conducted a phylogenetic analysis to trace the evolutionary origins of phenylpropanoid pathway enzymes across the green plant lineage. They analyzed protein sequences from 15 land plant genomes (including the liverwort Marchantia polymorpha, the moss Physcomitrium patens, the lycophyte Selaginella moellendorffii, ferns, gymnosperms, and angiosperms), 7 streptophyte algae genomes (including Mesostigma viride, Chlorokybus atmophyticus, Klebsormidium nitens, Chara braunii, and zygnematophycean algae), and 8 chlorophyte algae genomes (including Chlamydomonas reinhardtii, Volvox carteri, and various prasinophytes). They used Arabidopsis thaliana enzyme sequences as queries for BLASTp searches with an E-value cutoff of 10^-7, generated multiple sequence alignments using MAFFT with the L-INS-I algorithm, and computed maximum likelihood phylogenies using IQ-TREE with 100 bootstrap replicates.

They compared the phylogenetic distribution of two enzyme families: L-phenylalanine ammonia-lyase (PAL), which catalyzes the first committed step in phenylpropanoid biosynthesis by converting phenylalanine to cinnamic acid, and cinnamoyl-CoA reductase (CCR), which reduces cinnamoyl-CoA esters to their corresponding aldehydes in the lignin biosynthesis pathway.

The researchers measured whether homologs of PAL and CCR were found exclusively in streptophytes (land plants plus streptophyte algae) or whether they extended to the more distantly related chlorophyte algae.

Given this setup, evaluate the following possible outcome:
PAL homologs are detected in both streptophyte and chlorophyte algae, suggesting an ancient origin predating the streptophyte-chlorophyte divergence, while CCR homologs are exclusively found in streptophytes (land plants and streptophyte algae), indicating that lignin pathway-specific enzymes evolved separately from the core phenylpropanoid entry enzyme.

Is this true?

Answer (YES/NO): NO